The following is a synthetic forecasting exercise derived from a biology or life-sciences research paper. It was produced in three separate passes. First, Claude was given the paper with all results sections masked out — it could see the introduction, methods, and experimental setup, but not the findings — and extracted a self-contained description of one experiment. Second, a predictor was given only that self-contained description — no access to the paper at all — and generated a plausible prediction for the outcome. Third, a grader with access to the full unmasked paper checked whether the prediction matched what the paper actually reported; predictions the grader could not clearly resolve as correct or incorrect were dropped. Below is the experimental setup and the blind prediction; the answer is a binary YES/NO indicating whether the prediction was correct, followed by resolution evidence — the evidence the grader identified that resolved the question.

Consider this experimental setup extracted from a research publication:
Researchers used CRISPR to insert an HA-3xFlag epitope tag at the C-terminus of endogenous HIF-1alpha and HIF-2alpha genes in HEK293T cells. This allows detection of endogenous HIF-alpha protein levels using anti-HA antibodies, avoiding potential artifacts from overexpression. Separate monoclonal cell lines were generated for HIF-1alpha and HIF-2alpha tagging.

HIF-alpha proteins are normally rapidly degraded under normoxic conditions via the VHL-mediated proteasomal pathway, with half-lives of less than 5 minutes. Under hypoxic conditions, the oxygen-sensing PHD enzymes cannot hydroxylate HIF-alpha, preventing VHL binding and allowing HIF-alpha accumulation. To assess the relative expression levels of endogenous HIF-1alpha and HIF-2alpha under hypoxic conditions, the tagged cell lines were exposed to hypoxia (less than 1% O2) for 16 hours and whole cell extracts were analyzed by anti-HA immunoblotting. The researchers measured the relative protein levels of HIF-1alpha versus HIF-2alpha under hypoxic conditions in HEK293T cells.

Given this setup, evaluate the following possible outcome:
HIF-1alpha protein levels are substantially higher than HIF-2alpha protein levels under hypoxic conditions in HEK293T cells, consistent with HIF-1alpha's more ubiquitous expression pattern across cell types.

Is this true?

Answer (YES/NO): YES